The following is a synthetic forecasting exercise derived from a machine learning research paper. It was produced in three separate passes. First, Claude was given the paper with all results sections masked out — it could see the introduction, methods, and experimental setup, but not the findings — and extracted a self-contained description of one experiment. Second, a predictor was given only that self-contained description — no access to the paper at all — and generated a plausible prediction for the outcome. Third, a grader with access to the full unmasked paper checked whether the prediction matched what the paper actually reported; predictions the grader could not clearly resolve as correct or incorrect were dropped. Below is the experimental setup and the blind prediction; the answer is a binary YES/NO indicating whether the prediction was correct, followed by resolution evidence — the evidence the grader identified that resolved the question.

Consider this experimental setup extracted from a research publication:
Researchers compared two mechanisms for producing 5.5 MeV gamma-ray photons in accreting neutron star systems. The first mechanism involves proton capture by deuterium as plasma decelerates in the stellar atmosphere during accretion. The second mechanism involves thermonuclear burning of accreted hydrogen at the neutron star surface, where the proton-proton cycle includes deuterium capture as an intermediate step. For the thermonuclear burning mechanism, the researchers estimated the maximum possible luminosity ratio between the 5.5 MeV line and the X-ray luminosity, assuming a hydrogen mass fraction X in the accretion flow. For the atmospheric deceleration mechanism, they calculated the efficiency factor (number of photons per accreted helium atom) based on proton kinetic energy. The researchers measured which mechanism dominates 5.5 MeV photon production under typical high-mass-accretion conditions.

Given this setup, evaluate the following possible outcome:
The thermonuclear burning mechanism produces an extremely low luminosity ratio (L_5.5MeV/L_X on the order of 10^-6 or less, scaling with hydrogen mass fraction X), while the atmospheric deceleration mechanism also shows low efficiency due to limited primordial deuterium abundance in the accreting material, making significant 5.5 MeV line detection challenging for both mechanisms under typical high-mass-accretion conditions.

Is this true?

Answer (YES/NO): NO